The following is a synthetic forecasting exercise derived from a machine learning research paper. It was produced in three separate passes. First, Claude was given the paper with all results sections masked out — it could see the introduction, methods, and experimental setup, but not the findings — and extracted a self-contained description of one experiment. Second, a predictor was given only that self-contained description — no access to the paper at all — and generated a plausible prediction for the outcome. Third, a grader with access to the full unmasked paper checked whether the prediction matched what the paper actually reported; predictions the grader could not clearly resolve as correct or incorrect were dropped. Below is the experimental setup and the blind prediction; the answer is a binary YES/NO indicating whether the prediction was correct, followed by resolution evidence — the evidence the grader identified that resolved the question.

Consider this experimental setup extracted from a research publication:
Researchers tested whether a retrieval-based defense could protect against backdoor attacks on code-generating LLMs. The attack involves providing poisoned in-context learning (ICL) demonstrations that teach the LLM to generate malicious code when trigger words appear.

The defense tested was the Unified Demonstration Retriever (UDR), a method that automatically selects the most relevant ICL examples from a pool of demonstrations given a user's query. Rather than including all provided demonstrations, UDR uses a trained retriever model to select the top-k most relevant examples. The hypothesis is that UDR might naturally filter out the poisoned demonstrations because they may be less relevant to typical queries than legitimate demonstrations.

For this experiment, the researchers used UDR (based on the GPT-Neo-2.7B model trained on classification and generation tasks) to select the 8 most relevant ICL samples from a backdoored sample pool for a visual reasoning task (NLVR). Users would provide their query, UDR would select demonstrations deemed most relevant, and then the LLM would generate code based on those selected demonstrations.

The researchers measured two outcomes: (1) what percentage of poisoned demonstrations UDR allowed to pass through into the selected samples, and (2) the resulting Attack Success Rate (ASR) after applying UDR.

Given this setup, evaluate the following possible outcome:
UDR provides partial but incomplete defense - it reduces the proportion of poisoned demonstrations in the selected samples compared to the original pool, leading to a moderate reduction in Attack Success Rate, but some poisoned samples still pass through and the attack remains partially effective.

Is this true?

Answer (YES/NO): NO